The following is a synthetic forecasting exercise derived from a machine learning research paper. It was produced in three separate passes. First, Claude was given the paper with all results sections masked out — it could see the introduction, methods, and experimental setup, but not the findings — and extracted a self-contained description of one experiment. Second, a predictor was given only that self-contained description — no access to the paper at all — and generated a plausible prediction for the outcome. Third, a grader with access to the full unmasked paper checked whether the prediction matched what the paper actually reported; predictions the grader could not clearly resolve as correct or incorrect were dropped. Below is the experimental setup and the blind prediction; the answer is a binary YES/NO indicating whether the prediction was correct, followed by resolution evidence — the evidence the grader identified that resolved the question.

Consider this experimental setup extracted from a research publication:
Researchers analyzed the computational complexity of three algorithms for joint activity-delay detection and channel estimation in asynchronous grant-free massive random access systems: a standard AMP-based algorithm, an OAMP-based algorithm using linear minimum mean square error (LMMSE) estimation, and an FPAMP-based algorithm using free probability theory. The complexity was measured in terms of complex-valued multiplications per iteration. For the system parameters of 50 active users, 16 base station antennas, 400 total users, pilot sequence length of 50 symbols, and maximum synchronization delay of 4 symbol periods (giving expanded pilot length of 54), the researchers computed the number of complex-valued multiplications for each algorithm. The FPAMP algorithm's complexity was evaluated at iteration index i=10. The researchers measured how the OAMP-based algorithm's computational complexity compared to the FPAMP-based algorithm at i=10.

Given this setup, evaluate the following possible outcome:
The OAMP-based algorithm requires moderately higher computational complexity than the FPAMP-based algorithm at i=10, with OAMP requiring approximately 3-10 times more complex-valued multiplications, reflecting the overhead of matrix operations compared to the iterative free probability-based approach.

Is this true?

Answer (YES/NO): NO